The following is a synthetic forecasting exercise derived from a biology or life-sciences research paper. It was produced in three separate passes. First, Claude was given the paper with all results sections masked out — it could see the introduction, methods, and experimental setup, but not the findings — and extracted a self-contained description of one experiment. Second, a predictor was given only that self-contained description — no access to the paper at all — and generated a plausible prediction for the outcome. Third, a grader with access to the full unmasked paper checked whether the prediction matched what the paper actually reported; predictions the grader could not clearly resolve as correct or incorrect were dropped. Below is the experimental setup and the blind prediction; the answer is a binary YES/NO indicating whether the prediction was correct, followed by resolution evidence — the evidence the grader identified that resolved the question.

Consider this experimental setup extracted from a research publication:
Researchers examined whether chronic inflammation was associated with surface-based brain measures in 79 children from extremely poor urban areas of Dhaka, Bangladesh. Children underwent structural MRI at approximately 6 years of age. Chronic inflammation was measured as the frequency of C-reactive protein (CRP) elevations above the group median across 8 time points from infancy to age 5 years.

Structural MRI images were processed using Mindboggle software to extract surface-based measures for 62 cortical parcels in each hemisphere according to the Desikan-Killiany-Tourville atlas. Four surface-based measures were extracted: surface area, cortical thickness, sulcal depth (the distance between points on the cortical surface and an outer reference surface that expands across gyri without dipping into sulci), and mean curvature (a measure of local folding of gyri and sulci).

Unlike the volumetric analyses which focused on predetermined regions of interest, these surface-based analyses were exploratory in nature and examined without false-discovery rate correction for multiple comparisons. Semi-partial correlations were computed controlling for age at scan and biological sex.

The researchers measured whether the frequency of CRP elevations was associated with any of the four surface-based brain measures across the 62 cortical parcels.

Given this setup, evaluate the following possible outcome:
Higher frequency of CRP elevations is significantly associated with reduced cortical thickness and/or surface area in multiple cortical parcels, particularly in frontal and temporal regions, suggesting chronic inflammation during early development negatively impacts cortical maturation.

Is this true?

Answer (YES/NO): NO